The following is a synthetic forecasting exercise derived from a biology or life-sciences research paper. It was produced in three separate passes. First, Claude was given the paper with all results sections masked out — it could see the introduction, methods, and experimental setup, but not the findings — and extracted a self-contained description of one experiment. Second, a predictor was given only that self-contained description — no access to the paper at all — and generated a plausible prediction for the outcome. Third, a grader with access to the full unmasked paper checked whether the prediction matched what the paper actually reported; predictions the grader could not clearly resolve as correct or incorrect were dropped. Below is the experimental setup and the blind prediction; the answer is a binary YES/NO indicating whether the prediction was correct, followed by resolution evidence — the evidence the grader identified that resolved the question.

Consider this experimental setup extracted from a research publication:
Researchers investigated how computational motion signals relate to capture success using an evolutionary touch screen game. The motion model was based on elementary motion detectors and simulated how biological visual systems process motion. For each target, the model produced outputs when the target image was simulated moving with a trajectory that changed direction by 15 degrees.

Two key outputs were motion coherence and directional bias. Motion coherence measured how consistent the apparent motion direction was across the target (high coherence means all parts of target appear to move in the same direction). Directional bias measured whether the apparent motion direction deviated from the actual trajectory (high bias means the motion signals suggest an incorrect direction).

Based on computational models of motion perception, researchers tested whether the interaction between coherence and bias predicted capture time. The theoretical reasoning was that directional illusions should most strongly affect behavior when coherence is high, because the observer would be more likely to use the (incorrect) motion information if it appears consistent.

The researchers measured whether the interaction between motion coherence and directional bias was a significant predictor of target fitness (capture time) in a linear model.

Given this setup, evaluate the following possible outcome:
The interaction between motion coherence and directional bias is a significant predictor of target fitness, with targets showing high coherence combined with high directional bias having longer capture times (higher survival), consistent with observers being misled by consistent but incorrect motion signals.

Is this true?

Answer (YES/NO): YES